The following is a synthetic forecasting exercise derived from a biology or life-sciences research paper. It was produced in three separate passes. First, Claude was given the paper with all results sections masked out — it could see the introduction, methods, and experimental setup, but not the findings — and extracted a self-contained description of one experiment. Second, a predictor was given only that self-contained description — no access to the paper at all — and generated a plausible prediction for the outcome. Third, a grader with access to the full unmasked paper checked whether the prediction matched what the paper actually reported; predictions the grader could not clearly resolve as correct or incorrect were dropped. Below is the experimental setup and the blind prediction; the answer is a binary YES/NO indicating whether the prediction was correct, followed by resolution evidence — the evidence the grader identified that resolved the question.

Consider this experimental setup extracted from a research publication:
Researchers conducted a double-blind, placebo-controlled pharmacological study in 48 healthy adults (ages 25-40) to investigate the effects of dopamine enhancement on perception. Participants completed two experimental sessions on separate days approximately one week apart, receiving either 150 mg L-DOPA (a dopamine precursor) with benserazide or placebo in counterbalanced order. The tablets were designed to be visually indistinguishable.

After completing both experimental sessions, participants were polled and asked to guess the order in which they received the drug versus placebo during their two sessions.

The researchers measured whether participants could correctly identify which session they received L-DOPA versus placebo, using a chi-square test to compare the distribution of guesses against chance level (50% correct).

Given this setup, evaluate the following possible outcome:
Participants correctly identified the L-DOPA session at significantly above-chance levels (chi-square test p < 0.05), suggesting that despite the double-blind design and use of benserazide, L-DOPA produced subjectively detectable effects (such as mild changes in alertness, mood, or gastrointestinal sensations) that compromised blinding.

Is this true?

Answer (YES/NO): NO